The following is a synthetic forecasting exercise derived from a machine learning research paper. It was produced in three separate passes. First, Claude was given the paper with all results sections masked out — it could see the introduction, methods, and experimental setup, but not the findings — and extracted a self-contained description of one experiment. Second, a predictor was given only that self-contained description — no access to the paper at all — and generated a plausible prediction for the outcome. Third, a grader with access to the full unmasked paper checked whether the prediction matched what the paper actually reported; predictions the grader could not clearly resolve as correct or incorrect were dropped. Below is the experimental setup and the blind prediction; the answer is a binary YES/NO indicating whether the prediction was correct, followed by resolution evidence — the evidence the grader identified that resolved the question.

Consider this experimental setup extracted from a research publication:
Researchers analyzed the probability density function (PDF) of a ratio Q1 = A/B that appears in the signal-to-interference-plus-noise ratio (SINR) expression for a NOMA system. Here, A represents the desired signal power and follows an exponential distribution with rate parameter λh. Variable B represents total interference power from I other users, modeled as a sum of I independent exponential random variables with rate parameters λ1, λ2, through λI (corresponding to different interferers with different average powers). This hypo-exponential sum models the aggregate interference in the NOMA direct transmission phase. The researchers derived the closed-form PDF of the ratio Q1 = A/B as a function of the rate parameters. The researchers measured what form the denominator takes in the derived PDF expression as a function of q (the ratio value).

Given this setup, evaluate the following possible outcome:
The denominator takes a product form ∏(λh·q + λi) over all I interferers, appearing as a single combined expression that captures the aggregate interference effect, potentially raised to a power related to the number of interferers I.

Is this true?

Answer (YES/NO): NO